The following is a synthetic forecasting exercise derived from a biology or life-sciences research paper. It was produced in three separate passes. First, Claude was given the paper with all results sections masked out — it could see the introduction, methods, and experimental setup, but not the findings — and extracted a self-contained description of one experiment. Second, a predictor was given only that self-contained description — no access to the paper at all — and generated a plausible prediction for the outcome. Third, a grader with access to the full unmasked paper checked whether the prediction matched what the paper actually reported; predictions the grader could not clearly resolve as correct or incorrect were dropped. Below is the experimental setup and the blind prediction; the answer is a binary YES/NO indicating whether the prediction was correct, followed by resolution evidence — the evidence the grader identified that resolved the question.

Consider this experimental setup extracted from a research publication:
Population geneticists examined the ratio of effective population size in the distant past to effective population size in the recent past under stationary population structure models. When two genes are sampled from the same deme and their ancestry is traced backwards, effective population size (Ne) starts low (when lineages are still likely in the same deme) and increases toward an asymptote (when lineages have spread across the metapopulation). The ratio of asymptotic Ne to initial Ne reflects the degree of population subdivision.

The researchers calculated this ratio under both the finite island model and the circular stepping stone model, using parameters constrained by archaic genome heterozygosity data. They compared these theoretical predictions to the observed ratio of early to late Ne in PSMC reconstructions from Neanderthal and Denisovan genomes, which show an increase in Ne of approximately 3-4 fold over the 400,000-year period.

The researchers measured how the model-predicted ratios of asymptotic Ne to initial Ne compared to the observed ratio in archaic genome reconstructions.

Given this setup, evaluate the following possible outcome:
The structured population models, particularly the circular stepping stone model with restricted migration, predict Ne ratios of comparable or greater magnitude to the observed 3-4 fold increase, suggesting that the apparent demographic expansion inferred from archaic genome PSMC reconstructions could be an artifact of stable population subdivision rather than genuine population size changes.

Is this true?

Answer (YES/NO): NO